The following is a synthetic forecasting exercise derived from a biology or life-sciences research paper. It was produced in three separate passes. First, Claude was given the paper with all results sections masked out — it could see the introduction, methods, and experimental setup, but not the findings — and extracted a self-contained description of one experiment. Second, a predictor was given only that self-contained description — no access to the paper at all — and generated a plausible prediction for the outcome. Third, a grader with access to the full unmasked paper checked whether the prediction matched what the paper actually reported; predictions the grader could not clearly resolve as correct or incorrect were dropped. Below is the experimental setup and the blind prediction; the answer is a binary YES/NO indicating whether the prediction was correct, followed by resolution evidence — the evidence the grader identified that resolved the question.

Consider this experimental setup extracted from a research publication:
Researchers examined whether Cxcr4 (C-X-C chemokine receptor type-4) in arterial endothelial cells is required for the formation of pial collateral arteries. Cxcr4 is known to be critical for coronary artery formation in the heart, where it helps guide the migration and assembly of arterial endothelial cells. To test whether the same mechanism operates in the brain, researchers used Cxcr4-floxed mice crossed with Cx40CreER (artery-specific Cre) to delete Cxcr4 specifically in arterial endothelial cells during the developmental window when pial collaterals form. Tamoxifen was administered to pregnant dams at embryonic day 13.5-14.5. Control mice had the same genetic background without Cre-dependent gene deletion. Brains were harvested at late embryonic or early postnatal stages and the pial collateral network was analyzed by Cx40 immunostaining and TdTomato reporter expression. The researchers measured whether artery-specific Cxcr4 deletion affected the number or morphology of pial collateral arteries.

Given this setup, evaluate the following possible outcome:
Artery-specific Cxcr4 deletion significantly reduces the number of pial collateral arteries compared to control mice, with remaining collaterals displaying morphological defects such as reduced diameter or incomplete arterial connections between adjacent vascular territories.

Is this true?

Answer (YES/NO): NO